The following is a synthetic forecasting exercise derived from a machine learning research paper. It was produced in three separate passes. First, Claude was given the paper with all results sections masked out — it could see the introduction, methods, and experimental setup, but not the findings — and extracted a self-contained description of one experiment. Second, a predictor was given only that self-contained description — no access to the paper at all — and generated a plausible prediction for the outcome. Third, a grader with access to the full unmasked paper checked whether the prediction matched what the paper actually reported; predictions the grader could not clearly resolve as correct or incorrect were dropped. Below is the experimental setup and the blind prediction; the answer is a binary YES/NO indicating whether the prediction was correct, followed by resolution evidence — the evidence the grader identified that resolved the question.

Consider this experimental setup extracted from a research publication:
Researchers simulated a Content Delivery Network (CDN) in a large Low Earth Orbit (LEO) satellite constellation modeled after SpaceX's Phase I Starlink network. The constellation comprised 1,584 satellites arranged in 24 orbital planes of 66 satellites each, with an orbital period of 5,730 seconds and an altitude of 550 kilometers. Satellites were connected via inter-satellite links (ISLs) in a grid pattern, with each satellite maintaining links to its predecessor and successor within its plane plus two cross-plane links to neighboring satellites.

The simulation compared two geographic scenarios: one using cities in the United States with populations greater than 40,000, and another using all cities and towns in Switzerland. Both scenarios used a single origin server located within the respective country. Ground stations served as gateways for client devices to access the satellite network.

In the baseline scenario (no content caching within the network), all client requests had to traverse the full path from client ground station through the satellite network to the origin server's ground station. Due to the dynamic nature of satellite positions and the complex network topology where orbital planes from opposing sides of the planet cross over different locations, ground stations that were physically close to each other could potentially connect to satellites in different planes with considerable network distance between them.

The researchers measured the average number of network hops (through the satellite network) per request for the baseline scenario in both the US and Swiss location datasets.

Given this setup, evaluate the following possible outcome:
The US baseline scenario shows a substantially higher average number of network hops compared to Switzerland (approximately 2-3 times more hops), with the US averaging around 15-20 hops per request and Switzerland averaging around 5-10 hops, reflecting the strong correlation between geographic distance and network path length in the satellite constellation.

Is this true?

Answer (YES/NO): NO